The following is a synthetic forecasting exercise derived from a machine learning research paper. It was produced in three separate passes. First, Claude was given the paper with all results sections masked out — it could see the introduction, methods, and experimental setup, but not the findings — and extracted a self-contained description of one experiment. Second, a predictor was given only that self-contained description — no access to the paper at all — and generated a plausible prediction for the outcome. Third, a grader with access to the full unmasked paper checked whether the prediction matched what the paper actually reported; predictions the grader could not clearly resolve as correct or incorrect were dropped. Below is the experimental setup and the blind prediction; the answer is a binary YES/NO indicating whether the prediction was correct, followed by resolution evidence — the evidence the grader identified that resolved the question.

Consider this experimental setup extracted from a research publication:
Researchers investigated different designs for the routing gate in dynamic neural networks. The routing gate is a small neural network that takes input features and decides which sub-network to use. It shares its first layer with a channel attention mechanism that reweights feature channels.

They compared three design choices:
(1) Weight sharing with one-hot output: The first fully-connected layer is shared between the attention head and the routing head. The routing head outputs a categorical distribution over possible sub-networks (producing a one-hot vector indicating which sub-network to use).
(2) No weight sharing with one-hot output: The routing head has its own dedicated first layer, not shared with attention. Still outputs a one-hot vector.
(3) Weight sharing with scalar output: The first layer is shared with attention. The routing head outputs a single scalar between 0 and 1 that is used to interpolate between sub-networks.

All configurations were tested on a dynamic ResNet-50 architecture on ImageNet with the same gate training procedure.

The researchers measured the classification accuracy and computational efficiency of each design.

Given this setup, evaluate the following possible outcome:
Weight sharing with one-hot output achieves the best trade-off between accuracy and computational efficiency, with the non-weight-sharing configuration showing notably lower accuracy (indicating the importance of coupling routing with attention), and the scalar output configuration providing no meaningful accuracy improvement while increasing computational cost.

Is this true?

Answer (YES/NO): NO